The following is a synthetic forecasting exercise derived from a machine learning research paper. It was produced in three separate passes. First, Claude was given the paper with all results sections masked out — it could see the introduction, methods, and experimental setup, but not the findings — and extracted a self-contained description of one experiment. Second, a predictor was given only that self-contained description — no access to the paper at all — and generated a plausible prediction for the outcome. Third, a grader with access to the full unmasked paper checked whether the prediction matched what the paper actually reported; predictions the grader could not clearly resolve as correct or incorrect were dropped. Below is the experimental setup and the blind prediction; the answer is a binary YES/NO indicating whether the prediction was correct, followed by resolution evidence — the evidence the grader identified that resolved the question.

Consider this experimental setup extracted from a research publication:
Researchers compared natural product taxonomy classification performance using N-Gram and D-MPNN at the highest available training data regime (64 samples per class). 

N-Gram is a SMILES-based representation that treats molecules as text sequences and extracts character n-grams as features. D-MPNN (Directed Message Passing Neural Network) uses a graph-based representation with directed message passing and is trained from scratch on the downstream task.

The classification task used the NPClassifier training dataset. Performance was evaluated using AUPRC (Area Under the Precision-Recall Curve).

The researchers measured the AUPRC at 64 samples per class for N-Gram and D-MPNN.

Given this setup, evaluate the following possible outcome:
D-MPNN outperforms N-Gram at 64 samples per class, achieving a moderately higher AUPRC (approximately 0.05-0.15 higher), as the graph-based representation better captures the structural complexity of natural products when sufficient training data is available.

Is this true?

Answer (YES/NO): YES